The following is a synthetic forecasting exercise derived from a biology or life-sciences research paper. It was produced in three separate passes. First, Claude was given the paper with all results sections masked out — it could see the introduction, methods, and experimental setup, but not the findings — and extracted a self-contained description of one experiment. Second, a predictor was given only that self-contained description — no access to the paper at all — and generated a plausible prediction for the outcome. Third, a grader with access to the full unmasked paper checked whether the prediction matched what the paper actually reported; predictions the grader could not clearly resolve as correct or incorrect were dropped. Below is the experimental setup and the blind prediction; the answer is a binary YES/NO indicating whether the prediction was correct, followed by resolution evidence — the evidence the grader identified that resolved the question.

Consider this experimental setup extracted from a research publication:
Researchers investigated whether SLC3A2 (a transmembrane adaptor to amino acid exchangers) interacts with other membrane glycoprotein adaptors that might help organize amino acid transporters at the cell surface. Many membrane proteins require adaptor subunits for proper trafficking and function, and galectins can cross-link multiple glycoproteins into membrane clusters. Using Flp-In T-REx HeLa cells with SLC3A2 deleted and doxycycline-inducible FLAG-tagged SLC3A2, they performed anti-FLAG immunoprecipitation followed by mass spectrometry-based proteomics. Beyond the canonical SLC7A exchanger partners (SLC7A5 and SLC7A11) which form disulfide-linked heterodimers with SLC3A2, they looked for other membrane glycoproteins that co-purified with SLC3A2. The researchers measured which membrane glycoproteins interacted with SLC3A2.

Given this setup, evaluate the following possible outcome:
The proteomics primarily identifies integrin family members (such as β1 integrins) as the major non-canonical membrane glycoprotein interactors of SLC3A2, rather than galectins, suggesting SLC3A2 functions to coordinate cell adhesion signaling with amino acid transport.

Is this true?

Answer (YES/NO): NO